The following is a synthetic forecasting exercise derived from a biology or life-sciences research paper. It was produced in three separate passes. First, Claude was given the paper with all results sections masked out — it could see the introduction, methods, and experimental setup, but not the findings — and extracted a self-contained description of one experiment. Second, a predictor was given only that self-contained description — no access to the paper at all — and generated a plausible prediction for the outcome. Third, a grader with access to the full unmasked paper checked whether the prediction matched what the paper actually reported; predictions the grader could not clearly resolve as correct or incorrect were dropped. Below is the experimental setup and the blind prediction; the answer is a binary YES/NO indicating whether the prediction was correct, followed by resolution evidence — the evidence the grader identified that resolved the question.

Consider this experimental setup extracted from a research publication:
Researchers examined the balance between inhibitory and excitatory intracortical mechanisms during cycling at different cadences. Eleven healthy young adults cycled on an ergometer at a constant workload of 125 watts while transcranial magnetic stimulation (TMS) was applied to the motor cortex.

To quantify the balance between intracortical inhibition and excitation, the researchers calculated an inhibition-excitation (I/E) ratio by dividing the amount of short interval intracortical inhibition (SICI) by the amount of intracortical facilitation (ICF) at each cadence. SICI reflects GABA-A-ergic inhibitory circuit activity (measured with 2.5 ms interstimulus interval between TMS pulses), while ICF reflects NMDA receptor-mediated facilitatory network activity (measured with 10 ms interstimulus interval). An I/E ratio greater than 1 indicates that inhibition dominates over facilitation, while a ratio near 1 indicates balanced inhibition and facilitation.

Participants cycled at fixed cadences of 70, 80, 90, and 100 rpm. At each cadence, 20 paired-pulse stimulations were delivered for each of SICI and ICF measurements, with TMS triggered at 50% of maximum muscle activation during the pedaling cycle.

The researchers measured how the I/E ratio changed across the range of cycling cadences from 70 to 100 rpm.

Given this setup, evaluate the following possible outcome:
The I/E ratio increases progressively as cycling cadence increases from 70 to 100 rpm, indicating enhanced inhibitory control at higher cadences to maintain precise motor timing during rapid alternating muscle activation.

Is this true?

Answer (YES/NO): NO